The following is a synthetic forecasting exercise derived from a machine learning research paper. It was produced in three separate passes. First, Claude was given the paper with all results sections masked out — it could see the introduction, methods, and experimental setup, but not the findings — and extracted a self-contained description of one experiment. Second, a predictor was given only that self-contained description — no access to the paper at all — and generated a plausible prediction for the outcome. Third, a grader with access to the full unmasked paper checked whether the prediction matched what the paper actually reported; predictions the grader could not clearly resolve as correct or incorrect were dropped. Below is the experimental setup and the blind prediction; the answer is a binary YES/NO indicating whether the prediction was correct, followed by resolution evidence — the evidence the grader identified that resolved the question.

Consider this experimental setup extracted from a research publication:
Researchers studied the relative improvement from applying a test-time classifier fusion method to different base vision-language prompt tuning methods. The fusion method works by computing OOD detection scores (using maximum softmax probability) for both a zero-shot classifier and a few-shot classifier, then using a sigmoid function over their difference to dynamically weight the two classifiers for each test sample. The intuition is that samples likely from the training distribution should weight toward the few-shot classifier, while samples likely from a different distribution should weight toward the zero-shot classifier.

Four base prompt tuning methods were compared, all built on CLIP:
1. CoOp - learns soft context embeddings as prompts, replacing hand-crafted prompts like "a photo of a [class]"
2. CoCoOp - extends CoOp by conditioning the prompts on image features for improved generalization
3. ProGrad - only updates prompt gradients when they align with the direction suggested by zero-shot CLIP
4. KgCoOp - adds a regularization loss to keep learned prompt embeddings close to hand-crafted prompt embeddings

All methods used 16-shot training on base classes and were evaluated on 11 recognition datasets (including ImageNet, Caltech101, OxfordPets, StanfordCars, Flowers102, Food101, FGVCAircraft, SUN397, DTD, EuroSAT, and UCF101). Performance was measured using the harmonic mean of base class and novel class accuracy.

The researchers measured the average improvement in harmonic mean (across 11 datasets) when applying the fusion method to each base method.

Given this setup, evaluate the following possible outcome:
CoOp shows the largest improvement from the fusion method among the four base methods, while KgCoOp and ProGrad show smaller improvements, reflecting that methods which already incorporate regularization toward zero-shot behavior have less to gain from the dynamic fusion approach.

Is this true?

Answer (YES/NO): YES